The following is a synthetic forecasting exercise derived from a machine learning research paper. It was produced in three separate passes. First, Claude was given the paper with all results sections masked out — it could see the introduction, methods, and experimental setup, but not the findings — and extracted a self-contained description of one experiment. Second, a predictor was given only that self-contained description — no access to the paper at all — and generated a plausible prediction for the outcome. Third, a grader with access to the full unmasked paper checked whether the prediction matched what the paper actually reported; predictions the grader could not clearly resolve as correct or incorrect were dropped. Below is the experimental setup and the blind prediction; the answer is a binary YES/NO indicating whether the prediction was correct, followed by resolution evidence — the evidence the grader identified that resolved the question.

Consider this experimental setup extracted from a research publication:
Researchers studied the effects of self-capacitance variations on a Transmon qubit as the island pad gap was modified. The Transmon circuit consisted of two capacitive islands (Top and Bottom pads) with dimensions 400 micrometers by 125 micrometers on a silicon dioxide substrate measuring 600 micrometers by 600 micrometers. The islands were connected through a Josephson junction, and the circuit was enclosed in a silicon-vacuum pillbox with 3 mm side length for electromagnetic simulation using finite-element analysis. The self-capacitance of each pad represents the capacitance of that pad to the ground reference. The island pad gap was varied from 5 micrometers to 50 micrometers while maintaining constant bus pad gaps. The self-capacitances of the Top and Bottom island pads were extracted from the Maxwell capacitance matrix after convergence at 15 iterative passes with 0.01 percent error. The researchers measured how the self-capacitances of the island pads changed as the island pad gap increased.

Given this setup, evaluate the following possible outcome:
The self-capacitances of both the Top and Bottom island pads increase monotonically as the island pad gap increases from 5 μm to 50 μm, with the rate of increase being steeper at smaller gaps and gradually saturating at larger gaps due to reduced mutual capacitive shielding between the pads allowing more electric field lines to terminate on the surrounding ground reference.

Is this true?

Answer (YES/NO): NO